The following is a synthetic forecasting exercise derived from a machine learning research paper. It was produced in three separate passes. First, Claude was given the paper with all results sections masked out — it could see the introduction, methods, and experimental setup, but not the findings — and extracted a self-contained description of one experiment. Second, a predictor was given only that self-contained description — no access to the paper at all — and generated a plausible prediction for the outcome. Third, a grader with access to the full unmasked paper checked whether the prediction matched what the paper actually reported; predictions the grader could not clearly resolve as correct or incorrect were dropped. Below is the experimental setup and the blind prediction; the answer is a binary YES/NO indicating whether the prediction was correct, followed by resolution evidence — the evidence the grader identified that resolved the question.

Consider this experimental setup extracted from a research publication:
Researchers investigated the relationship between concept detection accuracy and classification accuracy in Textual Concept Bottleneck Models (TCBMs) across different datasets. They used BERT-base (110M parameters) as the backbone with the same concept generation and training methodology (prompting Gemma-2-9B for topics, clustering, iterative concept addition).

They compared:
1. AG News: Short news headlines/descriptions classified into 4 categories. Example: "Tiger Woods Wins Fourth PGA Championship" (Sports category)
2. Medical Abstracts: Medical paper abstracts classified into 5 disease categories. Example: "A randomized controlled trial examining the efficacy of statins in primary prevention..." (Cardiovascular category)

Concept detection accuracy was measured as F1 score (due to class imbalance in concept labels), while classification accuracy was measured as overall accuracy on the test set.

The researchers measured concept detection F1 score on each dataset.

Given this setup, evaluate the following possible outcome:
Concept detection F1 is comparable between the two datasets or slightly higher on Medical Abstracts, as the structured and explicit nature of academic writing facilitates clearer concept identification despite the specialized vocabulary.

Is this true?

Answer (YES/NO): NO